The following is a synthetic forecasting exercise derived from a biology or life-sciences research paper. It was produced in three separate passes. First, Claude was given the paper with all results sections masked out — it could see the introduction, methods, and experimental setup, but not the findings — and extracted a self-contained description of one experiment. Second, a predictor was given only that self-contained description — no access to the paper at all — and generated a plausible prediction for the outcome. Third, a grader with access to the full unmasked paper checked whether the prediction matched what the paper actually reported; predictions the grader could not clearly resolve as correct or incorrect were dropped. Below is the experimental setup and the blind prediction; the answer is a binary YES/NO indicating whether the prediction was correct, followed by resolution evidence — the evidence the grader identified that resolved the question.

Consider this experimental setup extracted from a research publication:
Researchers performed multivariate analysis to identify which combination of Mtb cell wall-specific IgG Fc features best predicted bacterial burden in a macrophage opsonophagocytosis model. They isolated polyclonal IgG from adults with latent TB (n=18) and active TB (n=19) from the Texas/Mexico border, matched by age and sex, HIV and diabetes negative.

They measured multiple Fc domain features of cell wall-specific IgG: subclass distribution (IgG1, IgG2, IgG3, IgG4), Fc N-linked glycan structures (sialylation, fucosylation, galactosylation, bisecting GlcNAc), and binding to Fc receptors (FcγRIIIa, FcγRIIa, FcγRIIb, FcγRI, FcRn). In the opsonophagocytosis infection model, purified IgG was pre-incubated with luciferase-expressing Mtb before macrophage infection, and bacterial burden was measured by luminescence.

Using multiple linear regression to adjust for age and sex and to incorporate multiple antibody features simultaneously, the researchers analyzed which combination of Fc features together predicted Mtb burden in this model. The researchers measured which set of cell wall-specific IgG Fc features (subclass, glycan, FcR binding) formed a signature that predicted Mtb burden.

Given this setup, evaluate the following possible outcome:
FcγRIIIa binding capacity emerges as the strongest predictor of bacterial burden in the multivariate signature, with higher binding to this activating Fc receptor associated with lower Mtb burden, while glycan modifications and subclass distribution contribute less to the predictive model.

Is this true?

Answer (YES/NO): NO